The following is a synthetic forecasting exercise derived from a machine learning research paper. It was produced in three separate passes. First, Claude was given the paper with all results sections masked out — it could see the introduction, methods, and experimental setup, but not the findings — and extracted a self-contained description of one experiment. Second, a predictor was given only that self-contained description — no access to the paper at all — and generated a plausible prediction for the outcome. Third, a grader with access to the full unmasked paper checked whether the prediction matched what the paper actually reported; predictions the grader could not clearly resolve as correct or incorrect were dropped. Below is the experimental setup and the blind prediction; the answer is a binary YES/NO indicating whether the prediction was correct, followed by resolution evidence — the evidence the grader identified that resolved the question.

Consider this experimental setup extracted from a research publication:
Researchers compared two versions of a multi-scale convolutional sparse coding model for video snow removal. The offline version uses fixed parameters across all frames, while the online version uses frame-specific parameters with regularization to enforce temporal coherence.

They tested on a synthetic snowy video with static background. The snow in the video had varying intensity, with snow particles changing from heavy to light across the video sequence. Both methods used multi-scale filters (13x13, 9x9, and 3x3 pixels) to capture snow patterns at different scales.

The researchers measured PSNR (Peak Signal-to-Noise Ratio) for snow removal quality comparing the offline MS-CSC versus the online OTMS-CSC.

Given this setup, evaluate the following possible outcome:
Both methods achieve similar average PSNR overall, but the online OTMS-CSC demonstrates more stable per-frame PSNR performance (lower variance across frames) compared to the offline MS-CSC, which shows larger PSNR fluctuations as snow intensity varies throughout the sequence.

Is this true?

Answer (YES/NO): NO